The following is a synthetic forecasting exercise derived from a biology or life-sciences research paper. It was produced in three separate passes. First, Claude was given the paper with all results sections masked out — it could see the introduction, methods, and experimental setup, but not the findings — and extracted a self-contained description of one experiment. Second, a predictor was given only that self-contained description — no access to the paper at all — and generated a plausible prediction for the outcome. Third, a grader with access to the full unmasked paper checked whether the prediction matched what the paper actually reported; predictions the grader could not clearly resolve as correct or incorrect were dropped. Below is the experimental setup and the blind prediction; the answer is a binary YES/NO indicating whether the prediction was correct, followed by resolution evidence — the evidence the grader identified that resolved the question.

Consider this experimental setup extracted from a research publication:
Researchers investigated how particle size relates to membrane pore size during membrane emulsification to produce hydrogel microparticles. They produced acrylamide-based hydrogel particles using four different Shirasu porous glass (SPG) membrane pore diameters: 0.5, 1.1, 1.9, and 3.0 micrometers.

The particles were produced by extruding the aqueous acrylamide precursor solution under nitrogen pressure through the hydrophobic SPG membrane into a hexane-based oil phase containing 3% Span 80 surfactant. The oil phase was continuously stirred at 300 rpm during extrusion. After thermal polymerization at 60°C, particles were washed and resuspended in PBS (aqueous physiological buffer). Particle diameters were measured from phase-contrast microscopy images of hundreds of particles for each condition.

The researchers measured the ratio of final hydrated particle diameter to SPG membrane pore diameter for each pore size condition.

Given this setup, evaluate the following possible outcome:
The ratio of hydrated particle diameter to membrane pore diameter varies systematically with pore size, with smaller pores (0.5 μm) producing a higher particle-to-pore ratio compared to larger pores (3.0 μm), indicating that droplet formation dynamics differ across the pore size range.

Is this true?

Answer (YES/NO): NO